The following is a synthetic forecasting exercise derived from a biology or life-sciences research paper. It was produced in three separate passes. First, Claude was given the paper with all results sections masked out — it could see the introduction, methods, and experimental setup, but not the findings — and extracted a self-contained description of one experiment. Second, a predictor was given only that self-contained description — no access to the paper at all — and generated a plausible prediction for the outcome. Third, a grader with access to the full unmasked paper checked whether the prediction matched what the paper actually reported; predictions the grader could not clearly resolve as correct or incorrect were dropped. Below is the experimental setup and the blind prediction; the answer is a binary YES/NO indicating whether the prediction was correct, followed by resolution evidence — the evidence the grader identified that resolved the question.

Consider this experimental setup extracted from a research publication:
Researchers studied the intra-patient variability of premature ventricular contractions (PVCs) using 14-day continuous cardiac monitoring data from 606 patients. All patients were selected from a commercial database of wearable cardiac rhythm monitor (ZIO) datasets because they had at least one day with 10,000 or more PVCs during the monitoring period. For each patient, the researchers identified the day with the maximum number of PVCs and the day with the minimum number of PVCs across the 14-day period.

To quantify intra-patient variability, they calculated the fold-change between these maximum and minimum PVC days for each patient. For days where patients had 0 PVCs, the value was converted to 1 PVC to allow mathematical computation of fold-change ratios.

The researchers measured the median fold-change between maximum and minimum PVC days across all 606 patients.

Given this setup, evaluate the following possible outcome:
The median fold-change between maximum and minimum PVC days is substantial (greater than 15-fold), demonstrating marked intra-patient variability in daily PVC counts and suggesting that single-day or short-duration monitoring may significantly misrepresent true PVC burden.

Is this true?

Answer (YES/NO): NO